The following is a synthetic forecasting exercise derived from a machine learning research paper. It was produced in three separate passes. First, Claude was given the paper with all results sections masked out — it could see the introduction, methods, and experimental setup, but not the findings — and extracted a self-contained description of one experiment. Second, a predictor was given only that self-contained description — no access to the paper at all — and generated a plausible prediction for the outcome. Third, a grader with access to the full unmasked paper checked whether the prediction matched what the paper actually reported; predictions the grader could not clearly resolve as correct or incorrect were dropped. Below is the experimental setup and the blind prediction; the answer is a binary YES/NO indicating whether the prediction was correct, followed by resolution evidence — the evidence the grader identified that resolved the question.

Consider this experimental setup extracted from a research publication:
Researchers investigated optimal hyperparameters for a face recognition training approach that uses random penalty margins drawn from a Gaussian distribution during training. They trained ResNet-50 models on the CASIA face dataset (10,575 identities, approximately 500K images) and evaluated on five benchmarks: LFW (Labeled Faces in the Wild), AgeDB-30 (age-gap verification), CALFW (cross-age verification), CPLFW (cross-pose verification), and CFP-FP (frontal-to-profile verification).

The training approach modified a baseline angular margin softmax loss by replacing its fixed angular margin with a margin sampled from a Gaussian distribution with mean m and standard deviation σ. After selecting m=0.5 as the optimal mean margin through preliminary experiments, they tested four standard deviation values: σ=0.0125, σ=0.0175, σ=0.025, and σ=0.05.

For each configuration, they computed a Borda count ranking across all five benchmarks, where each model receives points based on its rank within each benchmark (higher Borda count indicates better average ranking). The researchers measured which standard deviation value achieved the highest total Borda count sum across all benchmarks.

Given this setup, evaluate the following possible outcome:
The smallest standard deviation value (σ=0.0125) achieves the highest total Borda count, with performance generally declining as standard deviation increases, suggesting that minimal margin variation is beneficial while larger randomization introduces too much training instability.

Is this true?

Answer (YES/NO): NO